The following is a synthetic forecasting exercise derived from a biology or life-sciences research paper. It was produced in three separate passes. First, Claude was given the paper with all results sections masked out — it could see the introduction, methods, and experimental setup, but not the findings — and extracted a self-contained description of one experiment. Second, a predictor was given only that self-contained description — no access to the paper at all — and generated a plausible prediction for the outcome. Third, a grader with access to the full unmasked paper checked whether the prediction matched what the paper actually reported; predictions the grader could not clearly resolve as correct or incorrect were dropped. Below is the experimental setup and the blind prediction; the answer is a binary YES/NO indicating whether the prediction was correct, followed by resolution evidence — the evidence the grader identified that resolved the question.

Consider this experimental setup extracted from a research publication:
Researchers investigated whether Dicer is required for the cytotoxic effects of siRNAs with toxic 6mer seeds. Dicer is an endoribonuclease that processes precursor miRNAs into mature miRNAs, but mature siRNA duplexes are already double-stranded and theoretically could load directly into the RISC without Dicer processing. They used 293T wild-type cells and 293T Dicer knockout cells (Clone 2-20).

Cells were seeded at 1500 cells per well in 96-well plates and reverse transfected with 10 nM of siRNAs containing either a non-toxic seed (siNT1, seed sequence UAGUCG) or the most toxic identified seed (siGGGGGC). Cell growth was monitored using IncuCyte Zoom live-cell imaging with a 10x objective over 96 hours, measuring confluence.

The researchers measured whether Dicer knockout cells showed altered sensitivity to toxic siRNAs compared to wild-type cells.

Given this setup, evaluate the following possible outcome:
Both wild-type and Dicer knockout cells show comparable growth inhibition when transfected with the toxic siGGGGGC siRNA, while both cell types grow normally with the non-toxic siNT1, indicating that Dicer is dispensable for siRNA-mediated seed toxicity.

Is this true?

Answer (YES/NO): NO